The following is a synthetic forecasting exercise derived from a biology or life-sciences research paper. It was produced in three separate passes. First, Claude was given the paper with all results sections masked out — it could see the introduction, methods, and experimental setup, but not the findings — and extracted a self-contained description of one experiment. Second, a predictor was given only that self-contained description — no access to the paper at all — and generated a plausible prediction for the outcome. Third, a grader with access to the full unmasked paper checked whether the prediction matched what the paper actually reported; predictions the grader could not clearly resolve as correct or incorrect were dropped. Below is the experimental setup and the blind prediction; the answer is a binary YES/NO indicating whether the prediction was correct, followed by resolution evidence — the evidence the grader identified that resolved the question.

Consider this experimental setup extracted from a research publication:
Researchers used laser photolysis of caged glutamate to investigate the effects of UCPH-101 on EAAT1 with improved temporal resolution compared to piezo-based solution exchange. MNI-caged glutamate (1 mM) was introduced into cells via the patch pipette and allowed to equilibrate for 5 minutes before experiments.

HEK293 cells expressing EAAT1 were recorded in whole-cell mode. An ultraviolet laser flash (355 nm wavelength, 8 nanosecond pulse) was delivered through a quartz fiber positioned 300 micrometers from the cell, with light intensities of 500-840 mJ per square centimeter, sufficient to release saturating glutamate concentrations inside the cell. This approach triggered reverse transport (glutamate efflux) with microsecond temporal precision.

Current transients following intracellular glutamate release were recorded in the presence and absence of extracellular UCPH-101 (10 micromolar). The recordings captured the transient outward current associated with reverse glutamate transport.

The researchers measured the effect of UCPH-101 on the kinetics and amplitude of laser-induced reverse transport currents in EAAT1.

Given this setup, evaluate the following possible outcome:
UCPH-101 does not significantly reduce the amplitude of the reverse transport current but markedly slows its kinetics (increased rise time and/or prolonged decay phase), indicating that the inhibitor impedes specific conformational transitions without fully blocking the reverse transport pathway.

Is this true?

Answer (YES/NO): NO